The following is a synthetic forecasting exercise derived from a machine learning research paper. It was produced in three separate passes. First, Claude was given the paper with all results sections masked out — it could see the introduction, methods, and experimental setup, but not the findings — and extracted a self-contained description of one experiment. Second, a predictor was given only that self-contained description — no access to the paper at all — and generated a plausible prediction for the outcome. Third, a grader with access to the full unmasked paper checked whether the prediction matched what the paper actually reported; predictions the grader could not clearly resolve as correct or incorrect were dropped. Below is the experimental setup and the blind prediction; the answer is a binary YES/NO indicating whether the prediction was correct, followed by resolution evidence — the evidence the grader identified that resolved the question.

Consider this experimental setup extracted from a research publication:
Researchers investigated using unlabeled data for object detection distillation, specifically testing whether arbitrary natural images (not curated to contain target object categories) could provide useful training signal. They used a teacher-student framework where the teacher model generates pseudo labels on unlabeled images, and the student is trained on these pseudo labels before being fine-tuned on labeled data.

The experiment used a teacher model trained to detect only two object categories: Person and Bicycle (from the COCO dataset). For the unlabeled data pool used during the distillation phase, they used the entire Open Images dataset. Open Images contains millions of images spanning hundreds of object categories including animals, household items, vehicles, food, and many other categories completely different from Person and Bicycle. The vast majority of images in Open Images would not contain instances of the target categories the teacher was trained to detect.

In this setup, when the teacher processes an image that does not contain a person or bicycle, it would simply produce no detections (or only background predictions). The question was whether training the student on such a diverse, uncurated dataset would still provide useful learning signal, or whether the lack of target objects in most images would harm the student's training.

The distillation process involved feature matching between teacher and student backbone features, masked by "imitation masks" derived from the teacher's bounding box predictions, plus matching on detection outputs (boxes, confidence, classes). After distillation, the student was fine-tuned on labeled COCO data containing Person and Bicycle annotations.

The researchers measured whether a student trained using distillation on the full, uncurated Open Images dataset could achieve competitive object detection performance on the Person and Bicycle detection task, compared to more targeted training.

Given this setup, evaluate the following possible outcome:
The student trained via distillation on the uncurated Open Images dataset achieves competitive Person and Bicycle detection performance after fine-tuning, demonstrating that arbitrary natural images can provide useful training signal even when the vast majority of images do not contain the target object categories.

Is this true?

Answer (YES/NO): YES